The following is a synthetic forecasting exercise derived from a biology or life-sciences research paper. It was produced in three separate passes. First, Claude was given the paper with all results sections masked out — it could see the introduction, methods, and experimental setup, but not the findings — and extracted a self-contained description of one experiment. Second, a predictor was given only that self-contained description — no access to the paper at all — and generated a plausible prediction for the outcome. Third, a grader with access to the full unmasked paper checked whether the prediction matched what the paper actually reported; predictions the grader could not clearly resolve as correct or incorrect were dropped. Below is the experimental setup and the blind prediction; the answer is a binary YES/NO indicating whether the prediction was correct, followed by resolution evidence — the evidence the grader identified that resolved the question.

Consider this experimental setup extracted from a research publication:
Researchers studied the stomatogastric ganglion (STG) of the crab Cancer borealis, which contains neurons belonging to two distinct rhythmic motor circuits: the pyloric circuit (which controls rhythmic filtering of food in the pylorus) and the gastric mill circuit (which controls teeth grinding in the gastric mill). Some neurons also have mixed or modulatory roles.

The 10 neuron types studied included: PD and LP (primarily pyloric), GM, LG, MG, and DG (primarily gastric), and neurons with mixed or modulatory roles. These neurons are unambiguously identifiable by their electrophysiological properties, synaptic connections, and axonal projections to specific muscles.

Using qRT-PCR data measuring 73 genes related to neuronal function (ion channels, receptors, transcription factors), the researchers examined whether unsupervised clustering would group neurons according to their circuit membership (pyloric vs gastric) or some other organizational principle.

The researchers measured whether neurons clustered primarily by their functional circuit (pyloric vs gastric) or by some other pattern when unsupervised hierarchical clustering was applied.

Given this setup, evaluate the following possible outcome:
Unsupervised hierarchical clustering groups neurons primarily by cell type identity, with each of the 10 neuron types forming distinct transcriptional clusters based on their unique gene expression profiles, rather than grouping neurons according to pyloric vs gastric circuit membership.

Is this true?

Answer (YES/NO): NO